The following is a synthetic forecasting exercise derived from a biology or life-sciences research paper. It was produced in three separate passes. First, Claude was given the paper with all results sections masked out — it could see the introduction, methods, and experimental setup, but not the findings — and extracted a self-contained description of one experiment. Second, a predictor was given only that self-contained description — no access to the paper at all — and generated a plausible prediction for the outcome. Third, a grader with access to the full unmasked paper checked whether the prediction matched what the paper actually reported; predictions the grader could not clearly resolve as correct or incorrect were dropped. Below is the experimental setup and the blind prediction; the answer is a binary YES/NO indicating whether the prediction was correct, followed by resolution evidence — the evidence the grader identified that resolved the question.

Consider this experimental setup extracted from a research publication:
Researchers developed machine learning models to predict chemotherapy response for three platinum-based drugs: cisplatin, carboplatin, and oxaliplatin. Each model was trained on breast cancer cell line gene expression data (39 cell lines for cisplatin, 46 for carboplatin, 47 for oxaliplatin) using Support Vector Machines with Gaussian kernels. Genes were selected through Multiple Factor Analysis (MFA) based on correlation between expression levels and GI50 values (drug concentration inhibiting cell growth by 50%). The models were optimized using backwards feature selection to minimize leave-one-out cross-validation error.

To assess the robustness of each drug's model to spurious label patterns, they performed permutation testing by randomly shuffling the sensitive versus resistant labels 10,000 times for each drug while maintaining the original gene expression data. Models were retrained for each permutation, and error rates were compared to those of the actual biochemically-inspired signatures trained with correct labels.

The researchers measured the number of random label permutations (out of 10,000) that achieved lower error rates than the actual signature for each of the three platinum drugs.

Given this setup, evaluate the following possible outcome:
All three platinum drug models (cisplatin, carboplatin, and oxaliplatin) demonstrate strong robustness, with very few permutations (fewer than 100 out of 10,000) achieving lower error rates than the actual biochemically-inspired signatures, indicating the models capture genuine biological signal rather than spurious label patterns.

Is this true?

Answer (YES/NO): YES